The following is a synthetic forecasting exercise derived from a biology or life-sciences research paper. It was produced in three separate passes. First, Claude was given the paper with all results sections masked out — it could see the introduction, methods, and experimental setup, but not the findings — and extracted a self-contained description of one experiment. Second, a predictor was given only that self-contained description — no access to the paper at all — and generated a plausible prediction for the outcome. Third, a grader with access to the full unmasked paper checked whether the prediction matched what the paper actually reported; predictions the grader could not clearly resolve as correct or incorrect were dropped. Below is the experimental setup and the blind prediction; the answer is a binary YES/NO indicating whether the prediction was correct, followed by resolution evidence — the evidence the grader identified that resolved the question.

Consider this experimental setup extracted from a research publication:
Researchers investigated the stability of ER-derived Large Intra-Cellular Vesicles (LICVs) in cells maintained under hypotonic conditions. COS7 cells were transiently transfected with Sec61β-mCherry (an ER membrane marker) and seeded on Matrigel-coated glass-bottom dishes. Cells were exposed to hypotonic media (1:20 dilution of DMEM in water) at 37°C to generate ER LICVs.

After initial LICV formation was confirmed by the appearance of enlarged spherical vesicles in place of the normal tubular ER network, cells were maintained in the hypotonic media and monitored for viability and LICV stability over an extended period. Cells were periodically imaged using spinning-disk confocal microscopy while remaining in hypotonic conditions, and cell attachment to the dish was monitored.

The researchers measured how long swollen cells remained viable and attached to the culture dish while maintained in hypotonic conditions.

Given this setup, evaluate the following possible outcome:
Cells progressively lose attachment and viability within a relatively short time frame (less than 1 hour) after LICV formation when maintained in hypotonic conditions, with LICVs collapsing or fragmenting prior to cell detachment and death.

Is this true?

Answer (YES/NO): NO